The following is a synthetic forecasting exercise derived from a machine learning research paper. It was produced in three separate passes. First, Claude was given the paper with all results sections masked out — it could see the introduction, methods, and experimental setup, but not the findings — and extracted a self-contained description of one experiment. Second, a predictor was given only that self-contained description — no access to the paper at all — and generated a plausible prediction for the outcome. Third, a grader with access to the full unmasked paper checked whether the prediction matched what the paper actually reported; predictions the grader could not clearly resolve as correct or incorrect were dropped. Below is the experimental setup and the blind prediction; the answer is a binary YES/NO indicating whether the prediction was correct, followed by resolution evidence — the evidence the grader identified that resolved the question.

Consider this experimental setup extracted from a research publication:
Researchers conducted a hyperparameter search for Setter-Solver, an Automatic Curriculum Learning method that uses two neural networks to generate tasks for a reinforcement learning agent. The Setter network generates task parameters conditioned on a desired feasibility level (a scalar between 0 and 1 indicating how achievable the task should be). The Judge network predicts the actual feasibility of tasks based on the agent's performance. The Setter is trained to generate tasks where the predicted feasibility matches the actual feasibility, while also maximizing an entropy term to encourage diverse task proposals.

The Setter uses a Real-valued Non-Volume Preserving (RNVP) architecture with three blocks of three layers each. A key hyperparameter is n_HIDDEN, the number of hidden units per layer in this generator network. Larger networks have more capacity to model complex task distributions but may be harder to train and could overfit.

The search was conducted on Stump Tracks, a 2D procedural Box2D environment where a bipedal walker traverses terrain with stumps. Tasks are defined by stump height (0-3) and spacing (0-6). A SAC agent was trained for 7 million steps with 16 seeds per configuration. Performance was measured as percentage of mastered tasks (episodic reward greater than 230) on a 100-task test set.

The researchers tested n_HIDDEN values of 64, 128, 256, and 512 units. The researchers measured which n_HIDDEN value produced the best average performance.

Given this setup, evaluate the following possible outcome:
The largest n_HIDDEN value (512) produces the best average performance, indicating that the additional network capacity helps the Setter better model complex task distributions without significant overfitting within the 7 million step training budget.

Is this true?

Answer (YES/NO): NO